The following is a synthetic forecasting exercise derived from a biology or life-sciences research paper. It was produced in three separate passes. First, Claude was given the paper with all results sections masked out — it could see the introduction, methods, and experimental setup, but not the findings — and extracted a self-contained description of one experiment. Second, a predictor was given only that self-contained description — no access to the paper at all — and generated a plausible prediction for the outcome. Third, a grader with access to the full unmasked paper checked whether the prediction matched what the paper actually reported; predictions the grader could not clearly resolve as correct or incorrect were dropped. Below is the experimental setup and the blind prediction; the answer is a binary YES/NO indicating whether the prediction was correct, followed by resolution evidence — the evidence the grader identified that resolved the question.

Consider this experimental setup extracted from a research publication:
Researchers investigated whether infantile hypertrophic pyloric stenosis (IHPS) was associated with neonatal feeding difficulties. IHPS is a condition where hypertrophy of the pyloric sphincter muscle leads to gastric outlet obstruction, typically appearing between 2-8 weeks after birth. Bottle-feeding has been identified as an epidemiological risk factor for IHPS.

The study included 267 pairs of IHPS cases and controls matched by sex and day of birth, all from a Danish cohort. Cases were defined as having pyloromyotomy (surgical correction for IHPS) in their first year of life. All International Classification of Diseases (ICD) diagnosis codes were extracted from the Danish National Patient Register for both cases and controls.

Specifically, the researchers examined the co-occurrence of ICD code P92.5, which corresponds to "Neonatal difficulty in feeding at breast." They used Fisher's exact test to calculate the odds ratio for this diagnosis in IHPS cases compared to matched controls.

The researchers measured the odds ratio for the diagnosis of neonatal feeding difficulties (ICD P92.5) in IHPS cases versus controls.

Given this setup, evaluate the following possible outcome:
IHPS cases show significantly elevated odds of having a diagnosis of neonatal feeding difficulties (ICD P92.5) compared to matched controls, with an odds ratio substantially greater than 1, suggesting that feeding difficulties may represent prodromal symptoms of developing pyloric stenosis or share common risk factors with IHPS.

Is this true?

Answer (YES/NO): YES